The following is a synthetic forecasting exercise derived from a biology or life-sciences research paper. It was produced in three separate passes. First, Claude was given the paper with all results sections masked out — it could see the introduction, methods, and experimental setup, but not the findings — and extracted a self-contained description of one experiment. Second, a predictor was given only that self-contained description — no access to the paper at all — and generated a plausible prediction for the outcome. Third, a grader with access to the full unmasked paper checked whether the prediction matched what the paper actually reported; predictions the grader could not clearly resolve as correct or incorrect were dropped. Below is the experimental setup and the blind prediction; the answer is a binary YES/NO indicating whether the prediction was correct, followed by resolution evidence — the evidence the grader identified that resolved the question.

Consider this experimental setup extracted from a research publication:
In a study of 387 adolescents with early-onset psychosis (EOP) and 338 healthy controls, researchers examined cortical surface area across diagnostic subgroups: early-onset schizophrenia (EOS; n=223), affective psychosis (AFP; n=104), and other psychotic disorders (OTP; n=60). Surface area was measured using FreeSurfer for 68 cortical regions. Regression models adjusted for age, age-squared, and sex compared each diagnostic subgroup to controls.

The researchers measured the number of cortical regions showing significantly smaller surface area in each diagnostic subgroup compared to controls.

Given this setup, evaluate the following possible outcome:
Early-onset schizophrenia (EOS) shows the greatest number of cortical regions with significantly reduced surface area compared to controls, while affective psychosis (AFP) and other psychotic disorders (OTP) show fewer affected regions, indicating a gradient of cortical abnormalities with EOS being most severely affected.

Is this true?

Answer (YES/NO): YES